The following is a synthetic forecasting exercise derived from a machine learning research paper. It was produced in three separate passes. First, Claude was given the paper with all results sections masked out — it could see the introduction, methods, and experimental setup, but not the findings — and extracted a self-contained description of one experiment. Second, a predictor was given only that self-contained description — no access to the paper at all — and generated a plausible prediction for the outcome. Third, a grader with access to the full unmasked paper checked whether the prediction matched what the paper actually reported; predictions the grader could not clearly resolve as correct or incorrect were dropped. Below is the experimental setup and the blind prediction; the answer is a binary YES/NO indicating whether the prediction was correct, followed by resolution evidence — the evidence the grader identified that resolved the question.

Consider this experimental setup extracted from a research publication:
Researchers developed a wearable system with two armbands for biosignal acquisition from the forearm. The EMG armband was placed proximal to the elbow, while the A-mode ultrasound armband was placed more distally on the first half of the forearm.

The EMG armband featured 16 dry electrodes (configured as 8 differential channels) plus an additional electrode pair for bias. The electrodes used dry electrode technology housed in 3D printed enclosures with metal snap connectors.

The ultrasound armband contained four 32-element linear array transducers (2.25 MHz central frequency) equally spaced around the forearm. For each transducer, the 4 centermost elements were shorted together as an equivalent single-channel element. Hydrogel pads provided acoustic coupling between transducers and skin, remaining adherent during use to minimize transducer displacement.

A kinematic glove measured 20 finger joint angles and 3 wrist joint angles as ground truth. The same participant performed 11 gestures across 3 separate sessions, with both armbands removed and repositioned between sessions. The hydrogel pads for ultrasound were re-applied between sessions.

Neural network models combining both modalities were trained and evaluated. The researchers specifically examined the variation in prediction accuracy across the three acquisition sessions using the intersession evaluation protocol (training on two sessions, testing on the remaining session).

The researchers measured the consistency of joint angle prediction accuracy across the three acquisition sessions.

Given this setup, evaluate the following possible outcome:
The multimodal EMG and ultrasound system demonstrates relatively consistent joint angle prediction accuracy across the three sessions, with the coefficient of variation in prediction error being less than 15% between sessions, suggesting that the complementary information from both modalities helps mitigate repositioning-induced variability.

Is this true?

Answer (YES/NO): NO